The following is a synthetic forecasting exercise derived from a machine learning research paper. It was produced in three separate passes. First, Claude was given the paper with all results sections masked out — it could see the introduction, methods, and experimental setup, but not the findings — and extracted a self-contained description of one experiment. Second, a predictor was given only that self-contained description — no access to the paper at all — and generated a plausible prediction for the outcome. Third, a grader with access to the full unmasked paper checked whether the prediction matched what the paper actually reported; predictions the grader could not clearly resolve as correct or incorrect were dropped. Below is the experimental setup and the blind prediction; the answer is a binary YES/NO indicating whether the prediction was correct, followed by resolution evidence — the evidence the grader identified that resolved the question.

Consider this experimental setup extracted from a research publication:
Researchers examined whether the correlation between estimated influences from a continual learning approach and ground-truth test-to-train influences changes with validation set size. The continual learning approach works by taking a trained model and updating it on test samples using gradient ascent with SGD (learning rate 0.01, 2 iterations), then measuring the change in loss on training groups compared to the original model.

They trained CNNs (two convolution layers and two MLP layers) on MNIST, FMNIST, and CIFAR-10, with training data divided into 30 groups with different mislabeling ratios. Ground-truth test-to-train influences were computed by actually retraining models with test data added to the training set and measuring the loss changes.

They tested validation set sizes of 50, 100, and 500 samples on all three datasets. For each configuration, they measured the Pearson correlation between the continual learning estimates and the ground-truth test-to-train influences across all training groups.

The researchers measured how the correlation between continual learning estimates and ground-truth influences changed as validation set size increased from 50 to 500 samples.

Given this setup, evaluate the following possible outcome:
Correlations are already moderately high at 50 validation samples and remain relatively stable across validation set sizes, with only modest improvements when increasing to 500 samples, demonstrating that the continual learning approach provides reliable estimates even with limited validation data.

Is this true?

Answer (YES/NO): NO